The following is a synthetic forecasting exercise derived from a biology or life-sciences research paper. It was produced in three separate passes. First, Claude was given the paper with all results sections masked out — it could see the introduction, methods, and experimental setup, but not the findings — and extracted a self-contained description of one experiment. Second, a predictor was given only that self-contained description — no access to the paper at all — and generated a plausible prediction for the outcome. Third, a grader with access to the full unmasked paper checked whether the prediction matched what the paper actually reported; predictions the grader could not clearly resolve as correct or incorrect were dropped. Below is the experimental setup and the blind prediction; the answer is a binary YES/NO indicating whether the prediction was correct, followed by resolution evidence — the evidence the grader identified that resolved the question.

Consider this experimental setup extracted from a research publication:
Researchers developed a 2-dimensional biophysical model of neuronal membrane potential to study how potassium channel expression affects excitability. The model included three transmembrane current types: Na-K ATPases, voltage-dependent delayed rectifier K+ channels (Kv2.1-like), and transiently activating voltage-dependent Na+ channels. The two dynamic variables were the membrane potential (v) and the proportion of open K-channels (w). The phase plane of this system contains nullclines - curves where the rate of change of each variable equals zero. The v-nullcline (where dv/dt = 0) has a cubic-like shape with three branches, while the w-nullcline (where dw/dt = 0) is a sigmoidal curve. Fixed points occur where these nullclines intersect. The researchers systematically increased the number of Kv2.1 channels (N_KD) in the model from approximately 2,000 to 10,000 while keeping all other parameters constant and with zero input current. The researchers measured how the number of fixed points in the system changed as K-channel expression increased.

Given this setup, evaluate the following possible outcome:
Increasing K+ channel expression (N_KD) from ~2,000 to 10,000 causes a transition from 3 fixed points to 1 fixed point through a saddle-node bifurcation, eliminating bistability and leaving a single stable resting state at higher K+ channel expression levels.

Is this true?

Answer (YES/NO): YES